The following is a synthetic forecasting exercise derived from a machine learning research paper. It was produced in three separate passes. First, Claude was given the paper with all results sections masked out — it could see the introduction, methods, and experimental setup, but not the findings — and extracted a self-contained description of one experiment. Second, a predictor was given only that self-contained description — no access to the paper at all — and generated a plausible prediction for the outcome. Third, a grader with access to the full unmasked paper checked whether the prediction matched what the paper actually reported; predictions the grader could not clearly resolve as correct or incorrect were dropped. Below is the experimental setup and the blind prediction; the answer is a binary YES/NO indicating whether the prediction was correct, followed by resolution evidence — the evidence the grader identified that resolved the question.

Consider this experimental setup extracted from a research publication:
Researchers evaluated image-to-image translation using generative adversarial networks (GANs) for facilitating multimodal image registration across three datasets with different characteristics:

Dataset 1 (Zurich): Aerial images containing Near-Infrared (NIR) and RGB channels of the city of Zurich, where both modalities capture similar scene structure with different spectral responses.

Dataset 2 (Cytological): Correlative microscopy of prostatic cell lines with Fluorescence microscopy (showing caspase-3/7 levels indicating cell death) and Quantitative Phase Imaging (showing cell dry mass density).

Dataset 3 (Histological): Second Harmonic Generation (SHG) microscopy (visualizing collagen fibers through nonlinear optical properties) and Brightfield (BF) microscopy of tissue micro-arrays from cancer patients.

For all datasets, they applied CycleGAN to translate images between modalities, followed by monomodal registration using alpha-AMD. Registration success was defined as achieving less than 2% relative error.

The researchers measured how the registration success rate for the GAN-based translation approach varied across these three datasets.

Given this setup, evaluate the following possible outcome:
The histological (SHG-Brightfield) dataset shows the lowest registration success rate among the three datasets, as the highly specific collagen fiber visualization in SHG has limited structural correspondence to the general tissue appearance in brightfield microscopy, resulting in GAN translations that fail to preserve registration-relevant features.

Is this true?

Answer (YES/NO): YES